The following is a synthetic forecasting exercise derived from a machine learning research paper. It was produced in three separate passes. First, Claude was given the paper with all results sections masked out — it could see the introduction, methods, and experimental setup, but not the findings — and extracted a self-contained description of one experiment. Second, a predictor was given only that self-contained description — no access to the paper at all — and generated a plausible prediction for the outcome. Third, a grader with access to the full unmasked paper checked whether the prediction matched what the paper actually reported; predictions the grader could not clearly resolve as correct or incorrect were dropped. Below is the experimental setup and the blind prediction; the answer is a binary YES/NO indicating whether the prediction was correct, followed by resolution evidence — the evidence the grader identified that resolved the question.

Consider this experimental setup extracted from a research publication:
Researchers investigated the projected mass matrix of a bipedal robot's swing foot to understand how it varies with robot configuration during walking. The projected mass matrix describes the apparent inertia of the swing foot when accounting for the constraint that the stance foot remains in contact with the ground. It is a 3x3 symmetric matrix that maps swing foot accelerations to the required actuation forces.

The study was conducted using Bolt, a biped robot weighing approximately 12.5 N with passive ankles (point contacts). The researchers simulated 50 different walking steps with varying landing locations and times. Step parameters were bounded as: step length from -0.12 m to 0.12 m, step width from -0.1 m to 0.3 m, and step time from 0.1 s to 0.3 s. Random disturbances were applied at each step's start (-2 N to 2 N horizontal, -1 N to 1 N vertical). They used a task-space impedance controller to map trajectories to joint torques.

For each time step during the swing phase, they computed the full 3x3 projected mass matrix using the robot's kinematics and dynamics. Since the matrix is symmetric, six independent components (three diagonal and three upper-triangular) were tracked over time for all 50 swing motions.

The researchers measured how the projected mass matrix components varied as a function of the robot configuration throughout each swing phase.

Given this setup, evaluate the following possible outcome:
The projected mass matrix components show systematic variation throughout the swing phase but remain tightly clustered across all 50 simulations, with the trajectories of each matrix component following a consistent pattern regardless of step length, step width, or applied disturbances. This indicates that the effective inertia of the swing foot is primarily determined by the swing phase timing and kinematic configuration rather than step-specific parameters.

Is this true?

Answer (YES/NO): NO